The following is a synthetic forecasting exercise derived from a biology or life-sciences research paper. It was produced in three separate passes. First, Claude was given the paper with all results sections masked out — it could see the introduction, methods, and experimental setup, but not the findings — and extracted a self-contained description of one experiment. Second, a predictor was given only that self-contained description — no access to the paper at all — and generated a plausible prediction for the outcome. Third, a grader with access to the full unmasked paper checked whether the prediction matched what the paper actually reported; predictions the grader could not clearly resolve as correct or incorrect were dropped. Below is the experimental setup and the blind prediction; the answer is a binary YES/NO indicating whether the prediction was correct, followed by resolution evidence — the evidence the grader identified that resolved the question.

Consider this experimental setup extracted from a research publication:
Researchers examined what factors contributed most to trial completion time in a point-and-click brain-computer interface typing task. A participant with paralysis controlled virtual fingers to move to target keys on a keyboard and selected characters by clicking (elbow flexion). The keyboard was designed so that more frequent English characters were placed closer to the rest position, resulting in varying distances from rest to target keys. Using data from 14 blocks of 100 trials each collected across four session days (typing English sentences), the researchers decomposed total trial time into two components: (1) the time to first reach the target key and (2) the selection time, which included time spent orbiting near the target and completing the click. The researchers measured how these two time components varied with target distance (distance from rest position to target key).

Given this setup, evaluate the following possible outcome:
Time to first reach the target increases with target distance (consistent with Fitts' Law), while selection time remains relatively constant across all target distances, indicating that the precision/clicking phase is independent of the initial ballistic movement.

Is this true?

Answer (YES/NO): YES